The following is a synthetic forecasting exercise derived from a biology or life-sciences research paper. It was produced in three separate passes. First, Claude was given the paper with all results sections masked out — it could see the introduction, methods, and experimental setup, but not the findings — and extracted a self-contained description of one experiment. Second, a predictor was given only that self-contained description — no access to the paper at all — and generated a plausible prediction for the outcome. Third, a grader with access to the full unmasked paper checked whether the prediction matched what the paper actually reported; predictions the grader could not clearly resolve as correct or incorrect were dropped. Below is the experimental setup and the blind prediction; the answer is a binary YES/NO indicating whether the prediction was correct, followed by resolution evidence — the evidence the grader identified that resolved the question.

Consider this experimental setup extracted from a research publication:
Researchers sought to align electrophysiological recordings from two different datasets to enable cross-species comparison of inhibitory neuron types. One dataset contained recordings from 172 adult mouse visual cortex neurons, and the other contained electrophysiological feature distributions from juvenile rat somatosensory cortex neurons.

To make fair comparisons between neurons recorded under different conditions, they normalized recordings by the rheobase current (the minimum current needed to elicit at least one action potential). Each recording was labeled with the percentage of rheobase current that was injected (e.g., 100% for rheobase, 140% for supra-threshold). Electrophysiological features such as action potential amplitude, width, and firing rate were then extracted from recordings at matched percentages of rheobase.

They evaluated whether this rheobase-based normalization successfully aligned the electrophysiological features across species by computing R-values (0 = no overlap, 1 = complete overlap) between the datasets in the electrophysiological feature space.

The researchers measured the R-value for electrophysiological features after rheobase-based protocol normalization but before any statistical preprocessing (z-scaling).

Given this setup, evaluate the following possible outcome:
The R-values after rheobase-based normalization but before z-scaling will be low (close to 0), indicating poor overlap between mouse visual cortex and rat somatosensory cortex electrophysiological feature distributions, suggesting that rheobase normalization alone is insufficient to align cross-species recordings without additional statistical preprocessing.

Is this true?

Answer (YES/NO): NO